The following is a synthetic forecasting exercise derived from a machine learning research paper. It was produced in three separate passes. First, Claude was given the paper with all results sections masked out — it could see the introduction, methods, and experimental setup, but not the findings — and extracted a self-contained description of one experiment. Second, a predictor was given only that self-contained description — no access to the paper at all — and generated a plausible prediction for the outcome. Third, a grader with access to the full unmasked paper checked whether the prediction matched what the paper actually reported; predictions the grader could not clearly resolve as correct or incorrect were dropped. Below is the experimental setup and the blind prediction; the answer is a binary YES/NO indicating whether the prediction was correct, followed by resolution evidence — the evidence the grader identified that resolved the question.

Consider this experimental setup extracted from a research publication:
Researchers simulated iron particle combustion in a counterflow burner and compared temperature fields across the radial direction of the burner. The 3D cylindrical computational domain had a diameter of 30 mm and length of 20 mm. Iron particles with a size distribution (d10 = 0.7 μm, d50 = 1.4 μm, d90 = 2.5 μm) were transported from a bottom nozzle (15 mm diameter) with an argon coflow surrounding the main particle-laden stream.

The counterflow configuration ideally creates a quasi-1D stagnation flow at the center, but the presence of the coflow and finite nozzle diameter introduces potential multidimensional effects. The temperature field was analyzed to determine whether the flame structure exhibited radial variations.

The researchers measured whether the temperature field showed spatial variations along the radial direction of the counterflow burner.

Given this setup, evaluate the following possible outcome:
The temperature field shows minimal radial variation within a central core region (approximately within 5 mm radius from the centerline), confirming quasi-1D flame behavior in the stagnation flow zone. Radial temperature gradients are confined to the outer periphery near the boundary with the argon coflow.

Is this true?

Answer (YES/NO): NO